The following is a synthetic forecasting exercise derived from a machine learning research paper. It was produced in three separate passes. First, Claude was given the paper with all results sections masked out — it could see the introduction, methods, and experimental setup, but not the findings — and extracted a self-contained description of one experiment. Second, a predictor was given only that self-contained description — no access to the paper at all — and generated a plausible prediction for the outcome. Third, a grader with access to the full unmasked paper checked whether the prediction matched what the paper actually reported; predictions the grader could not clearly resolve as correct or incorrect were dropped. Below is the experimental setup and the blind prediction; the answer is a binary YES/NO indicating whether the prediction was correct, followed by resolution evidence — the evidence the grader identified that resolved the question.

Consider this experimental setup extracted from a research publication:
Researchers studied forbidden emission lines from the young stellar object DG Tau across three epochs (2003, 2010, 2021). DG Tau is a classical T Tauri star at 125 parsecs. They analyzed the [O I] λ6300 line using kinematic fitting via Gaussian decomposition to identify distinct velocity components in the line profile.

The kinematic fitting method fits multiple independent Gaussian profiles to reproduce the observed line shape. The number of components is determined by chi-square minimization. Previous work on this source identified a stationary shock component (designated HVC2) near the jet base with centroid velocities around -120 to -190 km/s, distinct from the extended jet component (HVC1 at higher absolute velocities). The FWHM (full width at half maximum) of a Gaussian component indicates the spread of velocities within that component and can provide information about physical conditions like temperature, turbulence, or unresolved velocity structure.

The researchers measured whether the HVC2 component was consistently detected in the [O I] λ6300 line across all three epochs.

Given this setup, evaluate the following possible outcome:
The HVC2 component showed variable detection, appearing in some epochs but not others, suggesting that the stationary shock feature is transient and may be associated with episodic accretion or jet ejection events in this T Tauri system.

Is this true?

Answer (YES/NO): NO